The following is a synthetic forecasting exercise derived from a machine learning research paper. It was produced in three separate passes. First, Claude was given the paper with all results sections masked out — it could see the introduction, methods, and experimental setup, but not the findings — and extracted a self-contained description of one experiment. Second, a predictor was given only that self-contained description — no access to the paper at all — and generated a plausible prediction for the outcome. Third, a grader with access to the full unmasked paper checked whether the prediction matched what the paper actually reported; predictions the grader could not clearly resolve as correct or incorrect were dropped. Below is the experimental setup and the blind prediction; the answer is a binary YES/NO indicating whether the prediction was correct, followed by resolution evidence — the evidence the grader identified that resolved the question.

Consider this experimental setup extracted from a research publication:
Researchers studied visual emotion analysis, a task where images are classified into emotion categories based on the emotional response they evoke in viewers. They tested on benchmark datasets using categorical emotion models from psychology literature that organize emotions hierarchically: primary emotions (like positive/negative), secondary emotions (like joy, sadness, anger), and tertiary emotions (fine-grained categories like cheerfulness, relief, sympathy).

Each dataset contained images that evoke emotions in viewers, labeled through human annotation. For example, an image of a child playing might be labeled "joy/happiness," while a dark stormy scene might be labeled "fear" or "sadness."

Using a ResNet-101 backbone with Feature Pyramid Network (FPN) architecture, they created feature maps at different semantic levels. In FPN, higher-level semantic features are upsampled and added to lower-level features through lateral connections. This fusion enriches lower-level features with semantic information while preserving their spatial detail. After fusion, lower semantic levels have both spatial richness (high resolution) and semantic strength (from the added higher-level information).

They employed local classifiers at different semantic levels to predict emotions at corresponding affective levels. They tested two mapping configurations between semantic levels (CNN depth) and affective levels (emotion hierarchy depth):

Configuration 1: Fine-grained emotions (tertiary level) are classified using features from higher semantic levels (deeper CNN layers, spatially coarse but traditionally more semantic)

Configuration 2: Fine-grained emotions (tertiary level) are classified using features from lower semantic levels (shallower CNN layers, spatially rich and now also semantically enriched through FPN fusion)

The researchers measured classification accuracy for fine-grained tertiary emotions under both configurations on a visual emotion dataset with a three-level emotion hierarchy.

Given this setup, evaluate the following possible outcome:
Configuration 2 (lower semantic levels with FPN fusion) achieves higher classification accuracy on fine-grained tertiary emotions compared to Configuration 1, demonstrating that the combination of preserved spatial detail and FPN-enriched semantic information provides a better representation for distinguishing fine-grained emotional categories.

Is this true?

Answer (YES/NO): YES